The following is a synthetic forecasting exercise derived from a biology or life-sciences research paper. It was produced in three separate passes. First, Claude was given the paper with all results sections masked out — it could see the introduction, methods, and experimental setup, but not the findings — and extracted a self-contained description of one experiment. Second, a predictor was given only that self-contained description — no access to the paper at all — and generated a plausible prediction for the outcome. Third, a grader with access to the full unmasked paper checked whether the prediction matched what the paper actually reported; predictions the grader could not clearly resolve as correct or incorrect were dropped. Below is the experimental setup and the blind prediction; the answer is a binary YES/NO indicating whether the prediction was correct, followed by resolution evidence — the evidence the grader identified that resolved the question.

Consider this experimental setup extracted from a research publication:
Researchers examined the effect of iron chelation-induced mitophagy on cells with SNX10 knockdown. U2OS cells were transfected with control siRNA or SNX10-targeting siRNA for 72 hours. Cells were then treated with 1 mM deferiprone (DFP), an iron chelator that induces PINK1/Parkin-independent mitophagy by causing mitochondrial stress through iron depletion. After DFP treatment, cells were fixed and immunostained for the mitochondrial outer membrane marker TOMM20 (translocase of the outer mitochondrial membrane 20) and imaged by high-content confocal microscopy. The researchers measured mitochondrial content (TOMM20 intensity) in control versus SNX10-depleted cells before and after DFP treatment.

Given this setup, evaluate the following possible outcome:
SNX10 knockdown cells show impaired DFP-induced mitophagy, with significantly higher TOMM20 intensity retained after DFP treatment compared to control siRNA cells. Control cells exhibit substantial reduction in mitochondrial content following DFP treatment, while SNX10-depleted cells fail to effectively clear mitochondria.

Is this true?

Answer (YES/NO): NO